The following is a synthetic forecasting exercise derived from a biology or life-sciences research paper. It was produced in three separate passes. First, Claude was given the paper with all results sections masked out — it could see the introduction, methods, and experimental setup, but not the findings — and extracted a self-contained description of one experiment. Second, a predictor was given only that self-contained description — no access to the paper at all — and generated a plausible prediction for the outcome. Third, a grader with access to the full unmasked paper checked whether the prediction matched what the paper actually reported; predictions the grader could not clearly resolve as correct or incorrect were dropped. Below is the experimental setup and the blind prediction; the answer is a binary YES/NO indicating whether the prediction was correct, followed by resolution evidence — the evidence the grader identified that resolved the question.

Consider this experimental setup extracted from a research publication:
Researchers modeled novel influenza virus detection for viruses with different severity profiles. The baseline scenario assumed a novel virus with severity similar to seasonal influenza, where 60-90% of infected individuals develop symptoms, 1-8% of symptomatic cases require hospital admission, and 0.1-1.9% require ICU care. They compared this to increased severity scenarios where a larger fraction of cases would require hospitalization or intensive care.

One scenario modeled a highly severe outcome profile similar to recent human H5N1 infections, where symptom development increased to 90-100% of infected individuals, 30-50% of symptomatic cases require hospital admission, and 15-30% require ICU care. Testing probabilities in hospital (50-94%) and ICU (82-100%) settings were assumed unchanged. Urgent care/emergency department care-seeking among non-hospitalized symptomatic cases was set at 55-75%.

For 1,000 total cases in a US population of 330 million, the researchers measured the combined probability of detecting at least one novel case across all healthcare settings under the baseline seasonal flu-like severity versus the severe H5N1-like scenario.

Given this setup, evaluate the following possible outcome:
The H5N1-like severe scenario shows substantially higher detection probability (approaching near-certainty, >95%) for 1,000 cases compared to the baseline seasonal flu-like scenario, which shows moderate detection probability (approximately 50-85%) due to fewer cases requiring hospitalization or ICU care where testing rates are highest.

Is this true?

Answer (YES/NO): NO